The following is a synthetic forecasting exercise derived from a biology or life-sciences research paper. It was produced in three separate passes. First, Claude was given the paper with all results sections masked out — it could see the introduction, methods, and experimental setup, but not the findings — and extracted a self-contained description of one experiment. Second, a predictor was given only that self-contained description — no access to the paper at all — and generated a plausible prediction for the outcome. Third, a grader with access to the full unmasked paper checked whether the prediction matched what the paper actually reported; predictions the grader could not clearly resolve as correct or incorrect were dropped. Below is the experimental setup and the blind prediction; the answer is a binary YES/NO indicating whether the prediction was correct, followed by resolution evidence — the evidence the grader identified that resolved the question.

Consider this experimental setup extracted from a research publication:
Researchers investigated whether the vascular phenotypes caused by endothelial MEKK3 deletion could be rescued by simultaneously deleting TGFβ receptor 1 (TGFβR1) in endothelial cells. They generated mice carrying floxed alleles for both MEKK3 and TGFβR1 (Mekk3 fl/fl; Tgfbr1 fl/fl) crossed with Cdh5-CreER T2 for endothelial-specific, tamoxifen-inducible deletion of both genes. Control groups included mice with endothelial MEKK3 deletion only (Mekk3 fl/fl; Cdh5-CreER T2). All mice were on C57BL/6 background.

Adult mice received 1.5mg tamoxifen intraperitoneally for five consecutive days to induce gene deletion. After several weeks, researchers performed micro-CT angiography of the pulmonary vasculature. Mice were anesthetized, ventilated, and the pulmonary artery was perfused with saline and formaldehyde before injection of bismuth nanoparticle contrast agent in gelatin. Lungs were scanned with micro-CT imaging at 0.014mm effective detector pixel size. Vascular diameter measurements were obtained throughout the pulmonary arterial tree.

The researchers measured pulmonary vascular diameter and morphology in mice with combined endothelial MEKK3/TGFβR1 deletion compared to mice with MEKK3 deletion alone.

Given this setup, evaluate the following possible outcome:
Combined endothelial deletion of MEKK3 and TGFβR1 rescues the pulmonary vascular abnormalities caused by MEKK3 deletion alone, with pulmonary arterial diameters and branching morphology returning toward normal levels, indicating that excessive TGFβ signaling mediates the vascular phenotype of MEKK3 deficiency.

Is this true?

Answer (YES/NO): YES